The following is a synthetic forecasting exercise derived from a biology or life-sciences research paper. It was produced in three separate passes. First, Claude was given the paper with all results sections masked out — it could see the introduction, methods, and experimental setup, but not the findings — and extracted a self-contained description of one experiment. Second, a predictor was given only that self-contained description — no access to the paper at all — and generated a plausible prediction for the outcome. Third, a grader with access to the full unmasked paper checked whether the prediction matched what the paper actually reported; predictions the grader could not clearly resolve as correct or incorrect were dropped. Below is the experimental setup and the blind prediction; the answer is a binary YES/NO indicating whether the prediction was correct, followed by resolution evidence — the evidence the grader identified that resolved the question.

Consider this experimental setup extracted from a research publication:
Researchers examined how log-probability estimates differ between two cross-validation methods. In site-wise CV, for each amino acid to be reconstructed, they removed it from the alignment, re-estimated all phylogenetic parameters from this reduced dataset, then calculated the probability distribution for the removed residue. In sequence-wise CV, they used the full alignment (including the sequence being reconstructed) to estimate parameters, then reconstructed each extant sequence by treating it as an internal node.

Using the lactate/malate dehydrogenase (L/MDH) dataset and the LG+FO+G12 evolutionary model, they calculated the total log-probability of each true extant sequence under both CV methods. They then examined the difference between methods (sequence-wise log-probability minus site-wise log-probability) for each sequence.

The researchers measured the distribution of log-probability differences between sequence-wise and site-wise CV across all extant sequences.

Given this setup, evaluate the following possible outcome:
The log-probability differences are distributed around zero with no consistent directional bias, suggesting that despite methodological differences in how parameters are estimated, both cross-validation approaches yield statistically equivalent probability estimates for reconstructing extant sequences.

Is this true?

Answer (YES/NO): NO